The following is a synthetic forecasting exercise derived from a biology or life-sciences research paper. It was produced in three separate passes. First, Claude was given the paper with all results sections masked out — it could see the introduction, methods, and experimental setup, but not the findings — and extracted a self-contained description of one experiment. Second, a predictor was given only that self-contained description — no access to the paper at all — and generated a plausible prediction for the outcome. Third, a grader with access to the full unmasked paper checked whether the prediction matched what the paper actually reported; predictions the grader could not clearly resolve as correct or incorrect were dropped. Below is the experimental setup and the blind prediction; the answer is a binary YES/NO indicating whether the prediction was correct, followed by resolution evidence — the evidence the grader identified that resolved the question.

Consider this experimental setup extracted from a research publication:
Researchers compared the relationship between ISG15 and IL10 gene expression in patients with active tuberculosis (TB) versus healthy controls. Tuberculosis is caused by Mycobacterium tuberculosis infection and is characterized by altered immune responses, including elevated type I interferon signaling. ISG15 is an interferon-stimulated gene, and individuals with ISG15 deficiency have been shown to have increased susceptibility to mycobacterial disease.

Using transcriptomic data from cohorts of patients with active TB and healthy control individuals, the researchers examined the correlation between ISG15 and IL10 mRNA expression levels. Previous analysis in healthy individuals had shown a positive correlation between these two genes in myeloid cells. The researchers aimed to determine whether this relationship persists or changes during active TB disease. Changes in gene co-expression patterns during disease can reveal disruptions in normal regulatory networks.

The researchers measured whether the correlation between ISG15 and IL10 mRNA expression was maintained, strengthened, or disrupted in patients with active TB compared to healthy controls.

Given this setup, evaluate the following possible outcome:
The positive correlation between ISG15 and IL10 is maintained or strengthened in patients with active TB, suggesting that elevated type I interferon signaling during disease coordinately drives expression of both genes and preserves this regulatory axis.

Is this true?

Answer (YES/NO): NO